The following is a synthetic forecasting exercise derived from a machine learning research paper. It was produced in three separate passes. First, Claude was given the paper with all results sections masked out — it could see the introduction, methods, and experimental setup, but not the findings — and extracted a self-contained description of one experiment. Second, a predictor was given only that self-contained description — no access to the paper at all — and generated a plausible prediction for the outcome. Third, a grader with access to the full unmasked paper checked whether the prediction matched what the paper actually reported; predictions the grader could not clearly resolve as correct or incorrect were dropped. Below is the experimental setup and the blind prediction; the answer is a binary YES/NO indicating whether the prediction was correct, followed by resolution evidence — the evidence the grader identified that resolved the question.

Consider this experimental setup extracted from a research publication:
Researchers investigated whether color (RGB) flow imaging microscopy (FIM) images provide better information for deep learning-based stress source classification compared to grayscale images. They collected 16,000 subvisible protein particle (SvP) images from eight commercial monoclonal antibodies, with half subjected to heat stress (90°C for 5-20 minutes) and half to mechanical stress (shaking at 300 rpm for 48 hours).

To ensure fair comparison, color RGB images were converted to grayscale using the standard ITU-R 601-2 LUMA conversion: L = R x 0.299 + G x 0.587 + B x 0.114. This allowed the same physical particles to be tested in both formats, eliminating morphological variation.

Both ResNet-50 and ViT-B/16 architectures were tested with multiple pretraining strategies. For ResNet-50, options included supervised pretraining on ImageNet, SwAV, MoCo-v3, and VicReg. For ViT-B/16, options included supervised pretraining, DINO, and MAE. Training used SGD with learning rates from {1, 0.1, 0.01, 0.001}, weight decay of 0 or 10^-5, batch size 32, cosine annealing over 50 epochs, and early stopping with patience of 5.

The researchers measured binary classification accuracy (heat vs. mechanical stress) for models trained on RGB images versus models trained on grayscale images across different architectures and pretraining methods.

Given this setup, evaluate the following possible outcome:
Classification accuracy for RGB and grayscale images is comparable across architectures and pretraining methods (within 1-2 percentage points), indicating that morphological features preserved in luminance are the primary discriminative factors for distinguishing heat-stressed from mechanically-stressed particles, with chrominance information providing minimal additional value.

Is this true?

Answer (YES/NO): NO